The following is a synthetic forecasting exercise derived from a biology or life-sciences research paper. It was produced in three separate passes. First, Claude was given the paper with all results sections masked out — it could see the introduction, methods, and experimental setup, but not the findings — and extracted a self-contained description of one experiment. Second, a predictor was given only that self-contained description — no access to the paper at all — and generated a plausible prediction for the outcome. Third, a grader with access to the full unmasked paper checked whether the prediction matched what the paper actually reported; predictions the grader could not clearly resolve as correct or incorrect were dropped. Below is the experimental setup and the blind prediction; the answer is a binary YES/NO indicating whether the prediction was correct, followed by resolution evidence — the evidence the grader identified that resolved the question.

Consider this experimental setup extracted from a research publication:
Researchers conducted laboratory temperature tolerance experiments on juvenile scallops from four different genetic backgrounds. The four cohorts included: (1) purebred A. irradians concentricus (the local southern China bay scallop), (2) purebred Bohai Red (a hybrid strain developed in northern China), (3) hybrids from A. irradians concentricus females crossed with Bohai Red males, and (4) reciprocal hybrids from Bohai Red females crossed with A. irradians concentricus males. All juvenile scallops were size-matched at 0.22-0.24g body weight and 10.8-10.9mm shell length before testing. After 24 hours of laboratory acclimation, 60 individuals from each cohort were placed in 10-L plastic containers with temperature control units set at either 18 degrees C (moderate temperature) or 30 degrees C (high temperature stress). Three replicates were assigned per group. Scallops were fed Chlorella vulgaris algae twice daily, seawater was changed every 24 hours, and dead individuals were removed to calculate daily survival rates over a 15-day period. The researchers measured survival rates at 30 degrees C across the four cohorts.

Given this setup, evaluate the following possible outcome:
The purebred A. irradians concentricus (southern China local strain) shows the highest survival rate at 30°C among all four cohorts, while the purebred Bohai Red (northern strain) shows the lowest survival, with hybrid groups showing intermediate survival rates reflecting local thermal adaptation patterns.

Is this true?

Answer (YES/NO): YES